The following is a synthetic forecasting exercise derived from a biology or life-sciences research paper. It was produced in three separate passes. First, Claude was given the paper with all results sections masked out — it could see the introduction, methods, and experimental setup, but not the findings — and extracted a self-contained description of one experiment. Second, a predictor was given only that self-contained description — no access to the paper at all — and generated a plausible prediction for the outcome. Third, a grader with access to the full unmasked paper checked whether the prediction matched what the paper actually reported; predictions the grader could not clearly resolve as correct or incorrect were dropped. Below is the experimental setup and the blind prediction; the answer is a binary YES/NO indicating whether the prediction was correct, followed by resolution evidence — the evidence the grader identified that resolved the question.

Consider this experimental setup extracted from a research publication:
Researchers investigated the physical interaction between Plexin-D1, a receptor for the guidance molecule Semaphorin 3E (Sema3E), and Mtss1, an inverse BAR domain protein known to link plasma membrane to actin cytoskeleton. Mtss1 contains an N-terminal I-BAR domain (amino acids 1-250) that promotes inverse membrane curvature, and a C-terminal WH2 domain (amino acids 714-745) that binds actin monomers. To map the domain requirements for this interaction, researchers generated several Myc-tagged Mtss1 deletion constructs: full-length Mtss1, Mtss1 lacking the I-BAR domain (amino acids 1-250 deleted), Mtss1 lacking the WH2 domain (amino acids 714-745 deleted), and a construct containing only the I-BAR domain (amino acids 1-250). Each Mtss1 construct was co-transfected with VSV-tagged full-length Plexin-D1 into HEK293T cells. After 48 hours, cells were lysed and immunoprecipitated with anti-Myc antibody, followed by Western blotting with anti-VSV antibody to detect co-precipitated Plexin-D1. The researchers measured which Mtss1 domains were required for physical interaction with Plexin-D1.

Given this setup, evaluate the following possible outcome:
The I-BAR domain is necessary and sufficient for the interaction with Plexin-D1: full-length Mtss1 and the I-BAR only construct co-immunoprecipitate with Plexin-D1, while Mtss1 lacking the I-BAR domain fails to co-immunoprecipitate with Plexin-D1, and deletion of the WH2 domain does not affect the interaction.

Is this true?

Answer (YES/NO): YES